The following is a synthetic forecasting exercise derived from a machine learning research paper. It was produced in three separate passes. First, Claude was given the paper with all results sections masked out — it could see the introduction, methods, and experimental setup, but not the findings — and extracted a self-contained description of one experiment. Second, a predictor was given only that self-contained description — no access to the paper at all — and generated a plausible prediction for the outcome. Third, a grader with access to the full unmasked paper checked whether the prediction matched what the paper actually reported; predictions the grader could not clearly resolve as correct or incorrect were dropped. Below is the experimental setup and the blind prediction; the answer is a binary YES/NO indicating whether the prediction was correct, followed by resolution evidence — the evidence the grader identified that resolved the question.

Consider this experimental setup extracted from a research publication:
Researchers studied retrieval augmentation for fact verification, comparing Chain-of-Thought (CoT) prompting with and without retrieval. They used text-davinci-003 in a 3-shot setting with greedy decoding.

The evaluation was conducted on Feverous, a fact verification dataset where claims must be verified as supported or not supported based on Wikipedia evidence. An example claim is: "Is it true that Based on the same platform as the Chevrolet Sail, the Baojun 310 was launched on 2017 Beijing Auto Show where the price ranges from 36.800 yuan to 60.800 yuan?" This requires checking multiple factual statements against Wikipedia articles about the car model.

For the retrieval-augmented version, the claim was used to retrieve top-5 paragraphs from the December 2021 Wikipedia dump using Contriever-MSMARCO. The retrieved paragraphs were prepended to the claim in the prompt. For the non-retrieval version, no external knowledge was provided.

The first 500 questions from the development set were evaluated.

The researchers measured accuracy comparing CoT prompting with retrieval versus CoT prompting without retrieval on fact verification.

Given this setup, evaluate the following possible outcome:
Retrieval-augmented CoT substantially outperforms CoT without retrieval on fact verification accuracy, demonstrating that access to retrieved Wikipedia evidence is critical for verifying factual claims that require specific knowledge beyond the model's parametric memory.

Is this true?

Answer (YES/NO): YES